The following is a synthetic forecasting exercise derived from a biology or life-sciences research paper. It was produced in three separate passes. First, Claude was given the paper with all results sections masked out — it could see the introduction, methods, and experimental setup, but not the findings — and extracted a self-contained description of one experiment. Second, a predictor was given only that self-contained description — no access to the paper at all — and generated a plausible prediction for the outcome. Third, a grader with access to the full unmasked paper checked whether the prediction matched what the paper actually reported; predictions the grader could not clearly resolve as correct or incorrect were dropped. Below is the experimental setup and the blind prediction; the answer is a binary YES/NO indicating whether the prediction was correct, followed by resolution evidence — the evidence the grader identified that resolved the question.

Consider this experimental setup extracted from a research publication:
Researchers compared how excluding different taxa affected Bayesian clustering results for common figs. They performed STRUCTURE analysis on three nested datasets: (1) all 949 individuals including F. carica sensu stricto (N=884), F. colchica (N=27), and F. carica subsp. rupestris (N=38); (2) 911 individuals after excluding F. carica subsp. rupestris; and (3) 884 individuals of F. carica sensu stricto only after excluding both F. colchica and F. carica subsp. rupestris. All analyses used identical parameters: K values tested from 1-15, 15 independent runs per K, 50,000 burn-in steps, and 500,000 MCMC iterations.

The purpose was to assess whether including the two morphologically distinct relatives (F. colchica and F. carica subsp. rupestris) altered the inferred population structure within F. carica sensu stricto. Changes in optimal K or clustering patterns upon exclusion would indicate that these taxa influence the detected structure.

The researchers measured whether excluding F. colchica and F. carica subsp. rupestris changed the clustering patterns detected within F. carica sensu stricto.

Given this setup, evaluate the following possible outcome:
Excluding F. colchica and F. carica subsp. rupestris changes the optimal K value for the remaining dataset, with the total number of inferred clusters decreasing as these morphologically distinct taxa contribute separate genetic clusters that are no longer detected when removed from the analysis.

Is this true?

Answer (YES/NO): NO